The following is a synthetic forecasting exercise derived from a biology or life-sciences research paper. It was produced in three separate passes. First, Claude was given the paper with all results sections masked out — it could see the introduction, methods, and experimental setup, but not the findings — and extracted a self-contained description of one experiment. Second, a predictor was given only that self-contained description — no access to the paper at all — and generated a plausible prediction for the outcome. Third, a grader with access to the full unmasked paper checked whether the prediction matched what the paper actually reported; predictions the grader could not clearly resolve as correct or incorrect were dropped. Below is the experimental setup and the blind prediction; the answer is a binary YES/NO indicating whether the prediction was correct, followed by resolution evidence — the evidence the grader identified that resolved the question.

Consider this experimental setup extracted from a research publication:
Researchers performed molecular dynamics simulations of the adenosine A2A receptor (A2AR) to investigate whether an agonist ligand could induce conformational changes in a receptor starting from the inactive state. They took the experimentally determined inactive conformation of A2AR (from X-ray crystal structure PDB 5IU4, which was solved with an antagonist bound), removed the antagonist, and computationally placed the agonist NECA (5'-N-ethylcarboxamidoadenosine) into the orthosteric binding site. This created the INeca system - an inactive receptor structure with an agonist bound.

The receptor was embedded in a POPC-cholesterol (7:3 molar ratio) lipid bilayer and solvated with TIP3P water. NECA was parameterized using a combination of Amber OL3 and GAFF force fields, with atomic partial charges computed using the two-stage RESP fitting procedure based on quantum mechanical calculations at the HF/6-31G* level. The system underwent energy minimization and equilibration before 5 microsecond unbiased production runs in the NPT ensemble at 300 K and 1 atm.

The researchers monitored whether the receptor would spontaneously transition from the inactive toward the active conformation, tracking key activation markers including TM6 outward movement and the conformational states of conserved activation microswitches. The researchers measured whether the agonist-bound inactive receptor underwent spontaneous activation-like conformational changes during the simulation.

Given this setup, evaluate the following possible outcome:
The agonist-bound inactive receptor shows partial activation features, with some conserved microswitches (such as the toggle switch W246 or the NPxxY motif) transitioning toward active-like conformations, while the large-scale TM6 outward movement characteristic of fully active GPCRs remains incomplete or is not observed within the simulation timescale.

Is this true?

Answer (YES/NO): NO